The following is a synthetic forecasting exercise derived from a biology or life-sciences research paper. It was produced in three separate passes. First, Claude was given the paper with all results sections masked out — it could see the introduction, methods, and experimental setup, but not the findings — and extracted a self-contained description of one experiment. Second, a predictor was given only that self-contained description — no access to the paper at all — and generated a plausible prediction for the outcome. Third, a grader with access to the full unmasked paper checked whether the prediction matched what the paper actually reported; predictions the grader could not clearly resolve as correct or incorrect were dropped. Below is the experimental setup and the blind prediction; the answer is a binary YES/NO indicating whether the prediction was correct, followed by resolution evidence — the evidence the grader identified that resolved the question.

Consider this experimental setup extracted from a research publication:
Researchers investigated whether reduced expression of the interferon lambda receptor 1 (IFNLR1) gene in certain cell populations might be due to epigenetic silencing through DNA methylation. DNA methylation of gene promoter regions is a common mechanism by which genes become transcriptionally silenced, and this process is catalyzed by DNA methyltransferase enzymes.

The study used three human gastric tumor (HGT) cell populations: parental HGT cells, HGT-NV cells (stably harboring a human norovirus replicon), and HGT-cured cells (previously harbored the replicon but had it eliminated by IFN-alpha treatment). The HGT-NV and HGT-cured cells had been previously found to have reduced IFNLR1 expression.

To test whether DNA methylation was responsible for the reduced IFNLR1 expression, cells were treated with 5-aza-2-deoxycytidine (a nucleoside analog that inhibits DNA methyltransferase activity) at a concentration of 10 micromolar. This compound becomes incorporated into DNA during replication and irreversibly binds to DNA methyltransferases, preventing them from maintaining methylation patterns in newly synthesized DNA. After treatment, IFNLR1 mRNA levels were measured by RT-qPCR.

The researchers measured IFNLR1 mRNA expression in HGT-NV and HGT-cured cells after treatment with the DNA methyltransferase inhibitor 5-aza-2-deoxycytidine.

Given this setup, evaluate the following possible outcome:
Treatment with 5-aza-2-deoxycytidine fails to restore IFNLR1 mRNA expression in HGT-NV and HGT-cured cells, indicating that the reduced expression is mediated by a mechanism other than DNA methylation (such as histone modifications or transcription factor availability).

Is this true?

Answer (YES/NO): NO